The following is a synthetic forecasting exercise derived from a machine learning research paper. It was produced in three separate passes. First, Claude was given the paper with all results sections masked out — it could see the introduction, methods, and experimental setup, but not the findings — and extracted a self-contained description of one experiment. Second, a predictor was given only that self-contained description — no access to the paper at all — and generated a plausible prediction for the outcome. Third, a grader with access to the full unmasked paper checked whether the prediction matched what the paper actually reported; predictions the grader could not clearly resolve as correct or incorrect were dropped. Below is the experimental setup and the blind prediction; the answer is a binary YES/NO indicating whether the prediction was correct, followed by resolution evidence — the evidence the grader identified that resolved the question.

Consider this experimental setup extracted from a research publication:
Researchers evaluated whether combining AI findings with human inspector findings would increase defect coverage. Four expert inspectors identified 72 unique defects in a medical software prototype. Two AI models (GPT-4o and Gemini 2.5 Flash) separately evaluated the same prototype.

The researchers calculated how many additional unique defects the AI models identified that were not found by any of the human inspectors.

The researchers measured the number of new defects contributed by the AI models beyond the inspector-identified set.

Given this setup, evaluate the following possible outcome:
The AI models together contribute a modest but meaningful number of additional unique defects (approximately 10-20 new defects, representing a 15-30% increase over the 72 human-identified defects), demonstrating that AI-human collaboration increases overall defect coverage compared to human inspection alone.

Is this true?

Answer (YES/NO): NO